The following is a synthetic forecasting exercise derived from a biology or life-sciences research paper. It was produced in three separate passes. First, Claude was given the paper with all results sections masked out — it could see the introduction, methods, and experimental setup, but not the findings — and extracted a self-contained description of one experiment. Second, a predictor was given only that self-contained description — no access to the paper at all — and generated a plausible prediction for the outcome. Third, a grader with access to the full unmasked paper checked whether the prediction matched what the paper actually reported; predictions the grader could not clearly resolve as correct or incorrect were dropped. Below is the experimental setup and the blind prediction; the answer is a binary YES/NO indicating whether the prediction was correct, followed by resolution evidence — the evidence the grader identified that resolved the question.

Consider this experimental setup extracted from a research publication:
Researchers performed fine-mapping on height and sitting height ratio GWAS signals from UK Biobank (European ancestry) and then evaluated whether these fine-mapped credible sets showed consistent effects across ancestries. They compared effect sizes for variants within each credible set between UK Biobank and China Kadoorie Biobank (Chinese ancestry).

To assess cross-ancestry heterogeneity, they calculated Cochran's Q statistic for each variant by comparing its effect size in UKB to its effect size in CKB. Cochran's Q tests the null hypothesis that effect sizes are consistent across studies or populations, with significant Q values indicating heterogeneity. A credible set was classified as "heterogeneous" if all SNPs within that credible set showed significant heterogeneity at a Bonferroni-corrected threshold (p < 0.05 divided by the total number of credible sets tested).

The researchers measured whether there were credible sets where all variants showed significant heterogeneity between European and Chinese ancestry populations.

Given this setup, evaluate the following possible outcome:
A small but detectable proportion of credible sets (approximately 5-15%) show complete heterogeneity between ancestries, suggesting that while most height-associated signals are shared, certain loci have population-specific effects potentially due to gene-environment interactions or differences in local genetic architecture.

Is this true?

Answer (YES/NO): NO